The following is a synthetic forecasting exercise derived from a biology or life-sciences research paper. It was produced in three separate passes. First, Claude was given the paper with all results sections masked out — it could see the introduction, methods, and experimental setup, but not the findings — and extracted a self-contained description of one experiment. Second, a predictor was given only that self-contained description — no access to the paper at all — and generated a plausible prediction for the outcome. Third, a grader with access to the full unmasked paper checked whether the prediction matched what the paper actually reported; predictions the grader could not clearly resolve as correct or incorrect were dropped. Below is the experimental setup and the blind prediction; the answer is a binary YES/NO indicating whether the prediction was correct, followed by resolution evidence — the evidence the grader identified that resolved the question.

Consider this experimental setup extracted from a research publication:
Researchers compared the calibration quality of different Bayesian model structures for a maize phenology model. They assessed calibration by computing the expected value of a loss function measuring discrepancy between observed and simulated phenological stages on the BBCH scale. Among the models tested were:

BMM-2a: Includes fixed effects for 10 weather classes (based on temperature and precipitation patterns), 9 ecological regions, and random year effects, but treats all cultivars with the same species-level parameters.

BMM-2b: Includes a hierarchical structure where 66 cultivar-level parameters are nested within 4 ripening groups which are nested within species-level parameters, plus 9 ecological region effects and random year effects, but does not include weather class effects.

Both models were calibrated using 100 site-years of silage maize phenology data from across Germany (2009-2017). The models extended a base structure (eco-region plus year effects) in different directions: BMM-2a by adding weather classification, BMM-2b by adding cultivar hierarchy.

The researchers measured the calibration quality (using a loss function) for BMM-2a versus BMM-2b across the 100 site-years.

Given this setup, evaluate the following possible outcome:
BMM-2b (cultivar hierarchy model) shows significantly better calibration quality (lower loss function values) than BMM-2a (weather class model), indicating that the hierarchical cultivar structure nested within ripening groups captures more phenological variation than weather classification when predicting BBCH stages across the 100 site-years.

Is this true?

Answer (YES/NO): YES